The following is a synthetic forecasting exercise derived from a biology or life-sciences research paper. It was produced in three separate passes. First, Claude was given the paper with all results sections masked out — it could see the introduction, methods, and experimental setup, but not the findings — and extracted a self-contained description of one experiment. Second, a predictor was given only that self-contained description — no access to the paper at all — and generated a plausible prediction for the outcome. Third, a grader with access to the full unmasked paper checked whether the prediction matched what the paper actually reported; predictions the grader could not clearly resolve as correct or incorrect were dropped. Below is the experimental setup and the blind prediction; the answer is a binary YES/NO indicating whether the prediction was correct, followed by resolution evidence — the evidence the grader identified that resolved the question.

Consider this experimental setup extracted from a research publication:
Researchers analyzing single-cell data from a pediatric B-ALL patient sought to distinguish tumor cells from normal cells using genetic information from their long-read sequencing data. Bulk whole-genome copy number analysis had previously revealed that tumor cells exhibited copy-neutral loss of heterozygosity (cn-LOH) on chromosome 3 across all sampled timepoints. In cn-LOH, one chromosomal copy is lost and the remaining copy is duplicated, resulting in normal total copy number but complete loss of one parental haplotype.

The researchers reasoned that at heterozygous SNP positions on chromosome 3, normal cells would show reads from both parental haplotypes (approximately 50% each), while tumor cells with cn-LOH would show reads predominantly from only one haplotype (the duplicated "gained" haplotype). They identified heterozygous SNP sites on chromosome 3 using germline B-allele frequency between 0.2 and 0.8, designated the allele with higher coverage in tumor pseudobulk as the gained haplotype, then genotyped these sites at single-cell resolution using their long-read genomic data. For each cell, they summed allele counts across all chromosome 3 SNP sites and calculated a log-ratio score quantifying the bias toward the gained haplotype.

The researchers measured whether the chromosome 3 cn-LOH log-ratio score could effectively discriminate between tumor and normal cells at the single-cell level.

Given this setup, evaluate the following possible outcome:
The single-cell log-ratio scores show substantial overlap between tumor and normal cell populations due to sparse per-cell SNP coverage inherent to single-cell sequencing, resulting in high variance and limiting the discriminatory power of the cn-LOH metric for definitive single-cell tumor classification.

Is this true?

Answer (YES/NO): NO